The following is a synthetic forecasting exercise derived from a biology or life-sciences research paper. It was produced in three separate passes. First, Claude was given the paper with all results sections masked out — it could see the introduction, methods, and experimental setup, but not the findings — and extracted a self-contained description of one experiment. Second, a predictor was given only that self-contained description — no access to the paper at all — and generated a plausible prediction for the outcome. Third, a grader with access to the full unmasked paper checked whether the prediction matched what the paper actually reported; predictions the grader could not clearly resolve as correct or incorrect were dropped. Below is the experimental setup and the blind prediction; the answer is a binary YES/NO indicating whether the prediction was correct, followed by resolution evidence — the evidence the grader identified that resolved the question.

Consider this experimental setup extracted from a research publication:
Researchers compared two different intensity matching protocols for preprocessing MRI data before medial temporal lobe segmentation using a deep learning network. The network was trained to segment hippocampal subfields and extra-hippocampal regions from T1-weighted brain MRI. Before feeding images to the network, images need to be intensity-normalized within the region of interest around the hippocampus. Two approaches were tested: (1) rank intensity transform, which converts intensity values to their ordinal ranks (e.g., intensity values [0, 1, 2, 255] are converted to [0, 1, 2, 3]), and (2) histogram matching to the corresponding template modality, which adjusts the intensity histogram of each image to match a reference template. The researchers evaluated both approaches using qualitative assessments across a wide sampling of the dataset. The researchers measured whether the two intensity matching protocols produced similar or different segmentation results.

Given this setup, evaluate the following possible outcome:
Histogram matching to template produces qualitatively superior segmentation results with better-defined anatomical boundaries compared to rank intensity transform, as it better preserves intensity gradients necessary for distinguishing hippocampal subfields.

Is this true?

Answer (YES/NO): NO